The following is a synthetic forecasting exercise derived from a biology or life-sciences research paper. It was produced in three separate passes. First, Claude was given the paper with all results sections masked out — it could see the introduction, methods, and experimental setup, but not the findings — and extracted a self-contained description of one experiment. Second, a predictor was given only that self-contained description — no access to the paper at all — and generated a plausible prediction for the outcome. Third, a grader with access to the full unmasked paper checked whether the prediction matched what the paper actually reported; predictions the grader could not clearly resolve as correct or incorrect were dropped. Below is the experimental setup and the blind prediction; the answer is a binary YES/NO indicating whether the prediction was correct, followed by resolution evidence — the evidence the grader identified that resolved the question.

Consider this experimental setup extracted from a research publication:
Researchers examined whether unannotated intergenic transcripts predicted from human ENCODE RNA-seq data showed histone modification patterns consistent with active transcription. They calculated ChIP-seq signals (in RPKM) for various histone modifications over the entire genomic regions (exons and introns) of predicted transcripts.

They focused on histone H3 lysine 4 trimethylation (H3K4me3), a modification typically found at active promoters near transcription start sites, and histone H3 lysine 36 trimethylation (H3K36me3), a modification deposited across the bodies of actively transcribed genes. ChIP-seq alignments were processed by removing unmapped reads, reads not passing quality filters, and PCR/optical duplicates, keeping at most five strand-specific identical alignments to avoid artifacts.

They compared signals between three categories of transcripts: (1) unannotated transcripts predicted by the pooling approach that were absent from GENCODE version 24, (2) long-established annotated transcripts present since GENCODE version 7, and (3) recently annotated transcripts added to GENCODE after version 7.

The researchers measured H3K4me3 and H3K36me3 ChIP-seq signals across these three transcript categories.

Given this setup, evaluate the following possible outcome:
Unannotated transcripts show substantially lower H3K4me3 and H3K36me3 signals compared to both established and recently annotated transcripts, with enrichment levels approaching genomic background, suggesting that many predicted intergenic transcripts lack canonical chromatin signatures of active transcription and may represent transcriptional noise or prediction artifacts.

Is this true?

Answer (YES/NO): NO